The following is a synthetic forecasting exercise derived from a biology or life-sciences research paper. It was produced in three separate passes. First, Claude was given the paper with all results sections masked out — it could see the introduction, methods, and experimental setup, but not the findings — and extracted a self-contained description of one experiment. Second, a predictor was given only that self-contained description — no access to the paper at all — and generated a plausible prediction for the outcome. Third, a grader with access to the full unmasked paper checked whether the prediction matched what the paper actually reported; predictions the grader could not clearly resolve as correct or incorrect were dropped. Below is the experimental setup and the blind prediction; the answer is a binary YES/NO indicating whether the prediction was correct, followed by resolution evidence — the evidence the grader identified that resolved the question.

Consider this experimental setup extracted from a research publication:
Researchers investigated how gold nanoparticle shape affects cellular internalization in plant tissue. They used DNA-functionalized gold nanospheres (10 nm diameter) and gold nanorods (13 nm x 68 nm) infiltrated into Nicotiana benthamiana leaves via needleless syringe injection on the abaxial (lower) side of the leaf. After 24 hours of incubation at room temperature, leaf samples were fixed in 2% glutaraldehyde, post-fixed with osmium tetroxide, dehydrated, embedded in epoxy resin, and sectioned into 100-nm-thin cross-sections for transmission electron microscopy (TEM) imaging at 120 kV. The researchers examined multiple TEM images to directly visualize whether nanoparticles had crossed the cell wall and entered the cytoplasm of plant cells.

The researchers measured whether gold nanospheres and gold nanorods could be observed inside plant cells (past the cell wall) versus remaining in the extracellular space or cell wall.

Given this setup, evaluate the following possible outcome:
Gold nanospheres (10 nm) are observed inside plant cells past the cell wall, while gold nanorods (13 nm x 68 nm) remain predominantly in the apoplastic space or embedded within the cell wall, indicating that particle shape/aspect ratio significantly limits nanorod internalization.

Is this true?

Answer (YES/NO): NO